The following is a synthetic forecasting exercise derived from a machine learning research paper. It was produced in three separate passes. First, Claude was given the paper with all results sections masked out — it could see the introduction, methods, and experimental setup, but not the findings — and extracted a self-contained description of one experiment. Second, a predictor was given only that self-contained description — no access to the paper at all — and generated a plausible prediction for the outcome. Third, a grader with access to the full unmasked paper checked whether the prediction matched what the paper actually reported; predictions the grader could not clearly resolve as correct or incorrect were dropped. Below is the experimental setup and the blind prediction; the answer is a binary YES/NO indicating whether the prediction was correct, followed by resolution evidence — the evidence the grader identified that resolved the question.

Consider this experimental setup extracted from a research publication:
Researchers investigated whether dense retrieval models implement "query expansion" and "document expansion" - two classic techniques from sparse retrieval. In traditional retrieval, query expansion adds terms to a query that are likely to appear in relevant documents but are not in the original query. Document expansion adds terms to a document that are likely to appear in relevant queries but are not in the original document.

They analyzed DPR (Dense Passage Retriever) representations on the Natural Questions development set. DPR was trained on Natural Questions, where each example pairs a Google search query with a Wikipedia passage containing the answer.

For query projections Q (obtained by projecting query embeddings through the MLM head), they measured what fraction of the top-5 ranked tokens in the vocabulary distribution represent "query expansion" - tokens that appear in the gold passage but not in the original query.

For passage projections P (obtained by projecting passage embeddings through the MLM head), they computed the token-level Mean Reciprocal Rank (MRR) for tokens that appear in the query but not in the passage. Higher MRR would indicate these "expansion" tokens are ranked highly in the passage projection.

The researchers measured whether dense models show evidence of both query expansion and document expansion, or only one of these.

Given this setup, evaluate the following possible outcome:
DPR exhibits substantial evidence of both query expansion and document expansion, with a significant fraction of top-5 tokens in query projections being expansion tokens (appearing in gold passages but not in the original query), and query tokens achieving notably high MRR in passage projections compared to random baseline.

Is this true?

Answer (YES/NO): NO